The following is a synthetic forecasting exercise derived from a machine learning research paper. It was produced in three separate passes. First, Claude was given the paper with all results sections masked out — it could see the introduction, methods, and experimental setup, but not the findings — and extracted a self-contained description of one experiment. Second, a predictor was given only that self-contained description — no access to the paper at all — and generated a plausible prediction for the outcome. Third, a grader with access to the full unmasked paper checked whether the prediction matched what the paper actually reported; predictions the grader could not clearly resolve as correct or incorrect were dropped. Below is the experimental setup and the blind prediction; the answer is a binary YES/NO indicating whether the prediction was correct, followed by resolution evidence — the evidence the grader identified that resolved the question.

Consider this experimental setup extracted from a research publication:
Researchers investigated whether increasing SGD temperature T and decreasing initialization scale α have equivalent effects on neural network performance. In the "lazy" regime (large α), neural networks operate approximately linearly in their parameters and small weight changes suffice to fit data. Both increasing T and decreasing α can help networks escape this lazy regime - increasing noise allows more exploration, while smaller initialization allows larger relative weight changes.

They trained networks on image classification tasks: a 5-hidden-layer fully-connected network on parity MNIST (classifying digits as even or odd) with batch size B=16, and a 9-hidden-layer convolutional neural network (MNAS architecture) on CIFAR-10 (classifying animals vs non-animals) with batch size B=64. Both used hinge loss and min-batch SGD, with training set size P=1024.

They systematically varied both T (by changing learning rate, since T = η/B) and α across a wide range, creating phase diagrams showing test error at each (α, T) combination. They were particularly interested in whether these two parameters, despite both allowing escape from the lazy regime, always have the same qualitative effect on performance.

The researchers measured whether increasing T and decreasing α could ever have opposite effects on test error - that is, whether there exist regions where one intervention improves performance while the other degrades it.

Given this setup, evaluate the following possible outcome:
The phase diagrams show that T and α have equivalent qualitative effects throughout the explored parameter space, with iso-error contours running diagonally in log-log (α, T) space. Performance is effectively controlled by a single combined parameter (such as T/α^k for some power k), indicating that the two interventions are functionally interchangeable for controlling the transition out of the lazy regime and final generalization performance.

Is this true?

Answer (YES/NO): NO